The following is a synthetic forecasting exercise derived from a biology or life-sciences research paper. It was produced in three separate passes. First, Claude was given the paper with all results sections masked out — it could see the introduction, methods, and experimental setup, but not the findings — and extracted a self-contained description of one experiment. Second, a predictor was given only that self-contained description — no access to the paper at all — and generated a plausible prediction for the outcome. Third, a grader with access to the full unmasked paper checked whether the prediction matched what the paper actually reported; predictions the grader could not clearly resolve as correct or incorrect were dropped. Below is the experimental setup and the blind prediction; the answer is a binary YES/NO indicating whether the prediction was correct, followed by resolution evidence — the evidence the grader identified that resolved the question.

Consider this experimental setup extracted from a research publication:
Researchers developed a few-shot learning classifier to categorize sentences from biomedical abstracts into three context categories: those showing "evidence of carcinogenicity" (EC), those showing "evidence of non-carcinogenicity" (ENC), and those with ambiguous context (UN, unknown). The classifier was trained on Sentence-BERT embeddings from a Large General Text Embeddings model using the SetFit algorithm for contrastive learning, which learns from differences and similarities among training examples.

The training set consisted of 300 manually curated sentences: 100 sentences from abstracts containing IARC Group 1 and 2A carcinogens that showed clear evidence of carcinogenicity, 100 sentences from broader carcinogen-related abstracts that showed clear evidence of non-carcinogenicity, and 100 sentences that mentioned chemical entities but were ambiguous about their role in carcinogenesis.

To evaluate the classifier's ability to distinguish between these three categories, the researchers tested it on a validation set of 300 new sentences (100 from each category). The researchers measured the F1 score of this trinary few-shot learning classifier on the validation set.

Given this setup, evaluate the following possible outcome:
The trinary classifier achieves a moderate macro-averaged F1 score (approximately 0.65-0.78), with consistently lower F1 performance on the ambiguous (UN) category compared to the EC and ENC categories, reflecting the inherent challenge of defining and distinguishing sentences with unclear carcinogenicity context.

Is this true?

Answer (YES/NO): NO